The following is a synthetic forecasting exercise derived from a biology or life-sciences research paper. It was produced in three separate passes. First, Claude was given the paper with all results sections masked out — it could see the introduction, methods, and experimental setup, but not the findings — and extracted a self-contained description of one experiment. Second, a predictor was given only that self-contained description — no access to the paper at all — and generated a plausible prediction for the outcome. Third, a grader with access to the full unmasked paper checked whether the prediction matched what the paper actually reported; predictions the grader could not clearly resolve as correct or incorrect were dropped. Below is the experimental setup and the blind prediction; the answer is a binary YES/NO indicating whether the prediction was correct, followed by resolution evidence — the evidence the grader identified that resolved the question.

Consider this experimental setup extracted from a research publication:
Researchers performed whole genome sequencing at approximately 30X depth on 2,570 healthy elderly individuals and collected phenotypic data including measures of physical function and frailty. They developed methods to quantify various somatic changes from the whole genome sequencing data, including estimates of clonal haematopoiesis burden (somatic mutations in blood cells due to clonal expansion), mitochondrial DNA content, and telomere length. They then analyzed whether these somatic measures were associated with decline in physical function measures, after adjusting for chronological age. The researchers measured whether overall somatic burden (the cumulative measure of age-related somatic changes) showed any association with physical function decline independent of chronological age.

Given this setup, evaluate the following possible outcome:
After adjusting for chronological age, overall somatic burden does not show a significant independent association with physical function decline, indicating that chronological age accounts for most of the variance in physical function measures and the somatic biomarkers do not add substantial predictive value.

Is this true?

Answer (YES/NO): NO